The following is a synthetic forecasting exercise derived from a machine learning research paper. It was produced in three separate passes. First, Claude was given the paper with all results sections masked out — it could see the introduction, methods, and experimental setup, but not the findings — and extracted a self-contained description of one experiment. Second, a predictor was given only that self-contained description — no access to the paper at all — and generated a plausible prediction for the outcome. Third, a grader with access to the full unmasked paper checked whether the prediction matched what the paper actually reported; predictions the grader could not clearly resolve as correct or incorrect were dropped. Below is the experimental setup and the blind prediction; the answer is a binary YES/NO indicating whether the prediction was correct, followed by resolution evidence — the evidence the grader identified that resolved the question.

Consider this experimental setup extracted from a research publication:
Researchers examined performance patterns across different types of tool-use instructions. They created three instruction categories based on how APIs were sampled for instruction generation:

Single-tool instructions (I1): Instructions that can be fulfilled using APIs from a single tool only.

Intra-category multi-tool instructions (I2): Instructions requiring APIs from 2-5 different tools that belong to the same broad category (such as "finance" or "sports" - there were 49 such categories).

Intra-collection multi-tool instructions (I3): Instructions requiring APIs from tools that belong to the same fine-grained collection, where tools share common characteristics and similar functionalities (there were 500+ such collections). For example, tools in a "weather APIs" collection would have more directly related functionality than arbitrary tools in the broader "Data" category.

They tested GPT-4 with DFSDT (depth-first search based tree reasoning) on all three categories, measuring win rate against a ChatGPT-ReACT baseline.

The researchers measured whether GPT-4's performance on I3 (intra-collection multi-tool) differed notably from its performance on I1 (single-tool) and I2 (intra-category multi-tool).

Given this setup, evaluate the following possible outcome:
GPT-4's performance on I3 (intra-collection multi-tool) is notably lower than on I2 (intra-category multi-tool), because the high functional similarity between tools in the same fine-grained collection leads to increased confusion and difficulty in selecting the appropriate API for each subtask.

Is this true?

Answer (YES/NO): NO